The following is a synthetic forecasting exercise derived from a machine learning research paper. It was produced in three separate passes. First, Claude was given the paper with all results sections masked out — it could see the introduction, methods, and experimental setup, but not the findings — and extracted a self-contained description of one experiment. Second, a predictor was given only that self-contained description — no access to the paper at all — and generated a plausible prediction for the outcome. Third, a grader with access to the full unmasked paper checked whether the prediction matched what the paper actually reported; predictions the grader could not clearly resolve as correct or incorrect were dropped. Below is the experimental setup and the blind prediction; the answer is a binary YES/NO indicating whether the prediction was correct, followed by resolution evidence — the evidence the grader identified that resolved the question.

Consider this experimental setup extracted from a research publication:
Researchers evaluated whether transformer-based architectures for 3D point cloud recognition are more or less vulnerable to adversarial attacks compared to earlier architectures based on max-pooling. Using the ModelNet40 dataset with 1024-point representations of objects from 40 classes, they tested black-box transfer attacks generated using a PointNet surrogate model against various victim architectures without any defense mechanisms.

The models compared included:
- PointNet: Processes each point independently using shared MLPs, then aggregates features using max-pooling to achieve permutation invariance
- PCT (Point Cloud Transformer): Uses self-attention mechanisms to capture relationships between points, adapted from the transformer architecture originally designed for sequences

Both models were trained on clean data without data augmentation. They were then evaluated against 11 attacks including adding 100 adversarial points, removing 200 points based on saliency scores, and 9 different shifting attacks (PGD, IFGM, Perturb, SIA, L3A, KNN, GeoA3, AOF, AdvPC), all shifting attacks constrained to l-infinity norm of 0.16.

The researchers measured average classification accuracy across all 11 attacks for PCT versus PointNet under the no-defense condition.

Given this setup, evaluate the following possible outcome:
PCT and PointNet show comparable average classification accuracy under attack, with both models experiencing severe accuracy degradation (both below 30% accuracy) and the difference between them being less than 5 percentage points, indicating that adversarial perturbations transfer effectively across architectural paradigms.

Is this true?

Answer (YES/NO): NO